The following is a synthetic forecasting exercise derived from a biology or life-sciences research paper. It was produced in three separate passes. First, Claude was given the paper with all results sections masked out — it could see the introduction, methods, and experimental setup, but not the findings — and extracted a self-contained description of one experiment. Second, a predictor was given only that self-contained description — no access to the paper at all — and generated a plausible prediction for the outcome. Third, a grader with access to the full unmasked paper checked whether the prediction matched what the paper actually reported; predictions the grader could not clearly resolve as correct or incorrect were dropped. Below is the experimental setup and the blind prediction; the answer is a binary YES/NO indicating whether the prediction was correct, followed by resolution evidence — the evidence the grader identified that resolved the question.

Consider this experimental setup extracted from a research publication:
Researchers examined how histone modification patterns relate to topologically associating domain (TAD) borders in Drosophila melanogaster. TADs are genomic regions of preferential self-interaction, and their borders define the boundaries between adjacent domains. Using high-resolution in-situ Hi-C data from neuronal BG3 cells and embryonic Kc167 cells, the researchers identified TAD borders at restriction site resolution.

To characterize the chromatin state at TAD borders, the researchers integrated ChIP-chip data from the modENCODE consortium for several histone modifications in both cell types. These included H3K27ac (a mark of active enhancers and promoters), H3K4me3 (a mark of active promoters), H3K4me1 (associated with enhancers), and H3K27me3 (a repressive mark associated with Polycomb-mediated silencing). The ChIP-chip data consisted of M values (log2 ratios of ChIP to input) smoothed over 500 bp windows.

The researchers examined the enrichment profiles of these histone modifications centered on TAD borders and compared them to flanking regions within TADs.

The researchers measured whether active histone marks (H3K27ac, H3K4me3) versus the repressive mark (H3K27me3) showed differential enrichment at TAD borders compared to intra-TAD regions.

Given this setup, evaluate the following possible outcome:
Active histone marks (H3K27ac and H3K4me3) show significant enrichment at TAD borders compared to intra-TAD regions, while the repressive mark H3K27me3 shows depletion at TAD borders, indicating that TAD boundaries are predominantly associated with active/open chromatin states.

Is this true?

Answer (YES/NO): NO